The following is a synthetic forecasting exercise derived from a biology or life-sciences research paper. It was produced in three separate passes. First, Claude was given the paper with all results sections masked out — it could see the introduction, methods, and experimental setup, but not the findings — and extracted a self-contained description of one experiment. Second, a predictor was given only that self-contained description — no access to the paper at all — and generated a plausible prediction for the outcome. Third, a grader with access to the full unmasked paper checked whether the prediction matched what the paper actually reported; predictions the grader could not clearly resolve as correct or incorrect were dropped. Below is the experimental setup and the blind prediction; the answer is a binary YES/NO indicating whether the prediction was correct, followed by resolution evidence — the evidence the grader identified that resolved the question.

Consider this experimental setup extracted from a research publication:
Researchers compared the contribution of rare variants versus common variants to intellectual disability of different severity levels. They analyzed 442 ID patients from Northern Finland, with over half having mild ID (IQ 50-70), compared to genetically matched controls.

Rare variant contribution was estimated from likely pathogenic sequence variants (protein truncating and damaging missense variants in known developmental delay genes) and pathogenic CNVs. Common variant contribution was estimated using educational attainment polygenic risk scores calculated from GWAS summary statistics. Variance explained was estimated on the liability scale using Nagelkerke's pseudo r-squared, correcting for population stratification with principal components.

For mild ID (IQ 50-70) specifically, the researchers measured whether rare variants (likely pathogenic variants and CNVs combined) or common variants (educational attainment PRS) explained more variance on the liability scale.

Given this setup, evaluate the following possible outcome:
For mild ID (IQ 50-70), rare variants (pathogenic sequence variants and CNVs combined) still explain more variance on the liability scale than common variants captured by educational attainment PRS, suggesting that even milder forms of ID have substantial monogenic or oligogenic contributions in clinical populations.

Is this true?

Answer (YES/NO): YES